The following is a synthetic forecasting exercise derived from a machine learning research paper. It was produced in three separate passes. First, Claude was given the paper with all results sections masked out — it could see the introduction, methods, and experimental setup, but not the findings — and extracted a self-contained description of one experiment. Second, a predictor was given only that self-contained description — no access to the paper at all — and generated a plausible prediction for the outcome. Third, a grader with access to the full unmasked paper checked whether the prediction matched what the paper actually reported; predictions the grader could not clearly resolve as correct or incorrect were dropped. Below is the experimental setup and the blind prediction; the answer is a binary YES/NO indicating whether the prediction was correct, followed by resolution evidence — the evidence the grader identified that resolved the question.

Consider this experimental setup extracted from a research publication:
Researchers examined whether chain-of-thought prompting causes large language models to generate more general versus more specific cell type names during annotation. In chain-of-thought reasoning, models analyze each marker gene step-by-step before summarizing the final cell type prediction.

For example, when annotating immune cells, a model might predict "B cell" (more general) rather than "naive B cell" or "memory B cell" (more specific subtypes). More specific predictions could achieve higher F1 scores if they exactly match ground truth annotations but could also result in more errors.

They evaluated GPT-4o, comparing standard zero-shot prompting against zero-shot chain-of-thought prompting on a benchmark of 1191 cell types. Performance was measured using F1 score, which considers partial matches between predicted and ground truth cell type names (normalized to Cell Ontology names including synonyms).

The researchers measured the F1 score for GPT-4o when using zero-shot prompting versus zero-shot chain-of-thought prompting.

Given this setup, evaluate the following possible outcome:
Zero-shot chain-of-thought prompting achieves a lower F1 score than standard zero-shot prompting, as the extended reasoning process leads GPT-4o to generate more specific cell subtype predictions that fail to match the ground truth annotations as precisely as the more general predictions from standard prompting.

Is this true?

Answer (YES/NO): NO